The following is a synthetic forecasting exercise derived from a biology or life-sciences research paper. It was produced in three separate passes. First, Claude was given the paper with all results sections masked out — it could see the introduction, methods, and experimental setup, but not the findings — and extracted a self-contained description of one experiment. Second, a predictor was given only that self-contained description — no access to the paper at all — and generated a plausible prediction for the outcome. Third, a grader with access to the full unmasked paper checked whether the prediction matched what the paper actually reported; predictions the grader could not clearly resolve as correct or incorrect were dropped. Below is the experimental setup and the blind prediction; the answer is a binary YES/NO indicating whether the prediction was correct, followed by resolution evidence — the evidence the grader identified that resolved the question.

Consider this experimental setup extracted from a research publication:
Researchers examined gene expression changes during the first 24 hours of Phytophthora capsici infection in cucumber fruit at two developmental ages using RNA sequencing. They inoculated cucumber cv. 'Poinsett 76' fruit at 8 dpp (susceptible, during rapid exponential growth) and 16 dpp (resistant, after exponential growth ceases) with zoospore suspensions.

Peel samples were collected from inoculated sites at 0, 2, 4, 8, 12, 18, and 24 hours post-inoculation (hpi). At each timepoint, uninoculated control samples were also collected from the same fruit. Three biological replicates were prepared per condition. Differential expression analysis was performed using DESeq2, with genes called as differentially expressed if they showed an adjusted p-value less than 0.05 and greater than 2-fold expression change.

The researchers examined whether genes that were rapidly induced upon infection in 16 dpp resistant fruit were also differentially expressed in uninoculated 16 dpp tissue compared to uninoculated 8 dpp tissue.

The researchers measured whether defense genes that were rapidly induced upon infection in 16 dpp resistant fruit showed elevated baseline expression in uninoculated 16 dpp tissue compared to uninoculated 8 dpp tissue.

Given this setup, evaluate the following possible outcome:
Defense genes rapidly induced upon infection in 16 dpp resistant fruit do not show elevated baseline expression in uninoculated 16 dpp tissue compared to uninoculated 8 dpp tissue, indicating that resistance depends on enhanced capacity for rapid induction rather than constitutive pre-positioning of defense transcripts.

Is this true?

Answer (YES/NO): NO